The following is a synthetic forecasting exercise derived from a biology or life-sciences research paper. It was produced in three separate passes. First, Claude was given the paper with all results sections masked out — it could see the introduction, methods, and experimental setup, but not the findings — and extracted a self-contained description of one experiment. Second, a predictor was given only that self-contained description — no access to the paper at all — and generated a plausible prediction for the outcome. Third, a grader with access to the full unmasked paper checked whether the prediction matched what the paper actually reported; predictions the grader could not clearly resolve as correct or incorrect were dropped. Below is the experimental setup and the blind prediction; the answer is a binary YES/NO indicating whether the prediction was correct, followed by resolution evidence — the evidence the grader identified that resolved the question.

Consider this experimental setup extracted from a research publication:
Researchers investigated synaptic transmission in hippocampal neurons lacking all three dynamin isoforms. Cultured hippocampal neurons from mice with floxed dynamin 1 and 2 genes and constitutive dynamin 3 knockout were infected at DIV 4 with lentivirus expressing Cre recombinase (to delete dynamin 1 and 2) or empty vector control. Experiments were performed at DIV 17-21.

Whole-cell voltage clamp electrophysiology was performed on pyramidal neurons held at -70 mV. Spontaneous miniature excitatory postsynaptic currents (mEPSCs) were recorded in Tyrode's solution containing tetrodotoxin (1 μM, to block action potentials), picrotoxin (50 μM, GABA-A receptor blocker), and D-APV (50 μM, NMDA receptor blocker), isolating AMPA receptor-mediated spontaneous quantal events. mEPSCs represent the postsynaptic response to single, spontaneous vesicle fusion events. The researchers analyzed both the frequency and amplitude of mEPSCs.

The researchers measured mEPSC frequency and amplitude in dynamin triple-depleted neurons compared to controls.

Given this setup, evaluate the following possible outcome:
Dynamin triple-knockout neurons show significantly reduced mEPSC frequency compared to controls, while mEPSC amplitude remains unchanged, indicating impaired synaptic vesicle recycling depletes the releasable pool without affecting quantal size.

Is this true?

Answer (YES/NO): NO